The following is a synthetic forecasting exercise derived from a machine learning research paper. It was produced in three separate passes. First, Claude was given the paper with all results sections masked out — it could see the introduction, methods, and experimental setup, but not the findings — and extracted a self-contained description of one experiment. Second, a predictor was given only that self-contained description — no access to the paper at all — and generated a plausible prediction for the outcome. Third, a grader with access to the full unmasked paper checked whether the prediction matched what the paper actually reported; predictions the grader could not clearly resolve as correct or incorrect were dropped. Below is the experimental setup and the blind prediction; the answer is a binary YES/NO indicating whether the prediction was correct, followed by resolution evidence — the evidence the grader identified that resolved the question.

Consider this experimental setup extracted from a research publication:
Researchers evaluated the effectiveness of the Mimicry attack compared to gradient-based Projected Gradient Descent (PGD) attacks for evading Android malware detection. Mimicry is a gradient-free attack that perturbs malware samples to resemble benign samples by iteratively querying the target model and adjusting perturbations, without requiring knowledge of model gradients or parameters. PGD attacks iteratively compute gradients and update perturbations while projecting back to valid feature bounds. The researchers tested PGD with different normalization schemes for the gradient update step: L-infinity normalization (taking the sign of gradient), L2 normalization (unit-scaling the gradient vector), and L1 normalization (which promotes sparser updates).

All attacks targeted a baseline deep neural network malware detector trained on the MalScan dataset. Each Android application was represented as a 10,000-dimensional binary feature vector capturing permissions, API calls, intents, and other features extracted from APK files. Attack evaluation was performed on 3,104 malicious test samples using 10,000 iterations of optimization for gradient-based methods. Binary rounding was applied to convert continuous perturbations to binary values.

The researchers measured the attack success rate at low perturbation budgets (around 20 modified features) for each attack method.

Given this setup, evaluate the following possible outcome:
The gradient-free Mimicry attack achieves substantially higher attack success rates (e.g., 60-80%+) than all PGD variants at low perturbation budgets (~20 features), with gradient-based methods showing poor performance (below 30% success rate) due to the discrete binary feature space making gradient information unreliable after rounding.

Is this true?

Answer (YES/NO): NO